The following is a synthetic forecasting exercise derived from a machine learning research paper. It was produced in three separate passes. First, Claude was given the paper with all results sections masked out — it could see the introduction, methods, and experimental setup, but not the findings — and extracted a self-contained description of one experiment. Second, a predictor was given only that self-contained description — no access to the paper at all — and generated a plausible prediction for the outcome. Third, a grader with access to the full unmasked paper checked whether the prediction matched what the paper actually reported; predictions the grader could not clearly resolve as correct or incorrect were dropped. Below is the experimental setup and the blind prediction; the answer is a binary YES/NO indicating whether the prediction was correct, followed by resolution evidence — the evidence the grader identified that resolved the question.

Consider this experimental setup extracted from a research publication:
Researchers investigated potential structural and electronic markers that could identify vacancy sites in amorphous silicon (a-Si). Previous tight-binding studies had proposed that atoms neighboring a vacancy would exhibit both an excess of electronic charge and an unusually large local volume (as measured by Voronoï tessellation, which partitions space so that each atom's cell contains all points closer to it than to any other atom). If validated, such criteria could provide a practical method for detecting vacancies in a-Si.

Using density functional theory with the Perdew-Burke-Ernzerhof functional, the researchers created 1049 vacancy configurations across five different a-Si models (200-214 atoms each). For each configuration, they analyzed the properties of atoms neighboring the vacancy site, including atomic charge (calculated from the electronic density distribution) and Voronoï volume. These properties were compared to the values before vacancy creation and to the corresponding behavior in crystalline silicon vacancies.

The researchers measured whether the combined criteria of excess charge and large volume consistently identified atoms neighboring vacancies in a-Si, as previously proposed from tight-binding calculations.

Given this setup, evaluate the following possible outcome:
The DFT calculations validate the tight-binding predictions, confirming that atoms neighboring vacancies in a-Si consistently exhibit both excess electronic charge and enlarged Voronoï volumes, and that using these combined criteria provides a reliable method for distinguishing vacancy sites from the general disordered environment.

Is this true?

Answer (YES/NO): NO